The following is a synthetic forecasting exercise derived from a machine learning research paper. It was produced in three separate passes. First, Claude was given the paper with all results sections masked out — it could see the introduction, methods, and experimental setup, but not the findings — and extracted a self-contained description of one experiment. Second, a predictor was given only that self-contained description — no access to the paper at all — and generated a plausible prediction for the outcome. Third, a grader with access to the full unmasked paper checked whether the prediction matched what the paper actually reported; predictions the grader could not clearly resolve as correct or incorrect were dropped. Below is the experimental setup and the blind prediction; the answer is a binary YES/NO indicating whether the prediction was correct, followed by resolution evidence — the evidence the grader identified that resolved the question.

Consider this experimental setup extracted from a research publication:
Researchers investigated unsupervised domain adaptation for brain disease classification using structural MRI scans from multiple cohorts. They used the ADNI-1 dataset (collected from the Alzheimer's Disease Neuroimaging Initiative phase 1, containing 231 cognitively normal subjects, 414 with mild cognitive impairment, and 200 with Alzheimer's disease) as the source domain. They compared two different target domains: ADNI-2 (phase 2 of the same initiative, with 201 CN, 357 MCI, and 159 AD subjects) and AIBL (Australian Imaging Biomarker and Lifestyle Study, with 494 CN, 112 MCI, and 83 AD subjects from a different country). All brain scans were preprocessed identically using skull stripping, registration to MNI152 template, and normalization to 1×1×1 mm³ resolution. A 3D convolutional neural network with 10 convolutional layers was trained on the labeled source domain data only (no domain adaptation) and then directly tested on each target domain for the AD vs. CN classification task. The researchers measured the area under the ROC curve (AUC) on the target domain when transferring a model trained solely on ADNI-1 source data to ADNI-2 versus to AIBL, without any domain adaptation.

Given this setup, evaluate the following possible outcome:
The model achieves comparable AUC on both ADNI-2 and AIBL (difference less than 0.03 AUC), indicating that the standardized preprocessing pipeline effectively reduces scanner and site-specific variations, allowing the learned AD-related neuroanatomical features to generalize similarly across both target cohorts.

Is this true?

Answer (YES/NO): NO